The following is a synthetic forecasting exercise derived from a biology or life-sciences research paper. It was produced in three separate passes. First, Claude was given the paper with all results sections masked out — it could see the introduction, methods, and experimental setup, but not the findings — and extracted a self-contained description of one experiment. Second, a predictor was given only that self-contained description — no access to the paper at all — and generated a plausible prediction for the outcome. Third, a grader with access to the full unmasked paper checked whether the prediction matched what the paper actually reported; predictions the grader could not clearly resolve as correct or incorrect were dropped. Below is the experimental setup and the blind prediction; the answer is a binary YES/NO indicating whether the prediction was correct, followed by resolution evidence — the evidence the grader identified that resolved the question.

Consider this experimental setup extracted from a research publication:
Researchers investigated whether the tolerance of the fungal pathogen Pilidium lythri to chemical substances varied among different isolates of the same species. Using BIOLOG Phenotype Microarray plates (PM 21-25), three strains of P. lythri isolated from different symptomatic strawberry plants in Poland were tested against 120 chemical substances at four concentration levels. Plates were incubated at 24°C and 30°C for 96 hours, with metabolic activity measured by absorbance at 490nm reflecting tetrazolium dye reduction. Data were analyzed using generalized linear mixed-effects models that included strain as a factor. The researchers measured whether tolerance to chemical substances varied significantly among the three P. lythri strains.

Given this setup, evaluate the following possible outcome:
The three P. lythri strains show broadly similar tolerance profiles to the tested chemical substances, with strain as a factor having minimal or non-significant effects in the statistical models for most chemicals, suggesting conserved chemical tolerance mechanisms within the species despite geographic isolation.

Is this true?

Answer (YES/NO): NO